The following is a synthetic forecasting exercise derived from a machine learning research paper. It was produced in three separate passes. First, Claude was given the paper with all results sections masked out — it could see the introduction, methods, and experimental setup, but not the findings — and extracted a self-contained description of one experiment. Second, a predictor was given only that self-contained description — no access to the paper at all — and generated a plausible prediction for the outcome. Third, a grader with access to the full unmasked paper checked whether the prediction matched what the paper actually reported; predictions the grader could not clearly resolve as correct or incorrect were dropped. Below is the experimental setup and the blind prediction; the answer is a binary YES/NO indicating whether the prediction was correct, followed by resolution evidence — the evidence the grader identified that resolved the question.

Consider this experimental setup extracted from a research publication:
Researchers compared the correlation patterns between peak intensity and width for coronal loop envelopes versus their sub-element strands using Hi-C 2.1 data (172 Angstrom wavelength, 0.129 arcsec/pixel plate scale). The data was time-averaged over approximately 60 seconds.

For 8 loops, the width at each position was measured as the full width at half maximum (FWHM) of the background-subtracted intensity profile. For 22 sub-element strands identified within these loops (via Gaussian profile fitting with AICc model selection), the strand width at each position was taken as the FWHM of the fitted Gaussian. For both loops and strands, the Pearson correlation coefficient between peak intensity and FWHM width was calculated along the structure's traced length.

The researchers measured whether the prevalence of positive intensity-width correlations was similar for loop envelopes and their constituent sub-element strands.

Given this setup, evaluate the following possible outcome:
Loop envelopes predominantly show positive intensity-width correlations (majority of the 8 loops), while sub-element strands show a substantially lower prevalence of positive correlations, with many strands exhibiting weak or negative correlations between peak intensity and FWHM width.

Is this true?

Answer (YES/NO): NO